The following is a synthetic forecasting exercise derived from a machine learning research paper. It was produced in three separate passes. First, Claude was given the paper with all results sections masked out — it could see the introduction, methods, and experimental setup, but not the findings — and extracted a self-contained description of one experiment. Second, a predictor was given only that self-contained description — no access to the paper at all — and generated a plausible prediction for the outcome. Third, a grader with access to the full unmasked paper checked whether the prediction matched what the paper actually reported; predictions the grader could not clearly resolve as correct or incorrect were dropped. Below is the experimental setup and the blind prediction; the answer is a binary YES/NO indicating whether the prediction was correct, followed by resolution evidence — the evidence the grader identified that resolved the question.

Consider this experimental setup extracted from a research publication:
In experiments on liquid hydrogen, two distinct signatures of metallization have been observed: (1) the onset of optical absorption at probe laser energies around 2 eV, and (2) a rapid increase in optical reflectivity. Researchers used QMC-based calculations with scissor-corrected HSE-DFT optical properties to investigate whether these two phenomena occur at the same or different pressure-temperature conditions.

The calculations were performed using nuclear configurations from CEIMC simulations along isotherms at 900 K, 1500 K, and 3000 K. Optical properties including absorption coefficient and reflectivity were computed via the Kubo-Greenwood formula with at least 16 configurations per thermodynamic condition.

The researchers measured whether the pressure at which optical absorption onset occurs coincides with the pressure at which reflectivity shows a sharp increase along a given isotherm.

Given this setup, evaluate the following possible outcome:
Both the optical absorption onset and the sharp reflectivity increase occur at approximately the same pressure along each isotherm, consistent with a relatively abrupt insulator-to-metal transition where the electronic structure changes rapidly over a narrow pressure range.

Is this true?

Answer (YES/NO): NO